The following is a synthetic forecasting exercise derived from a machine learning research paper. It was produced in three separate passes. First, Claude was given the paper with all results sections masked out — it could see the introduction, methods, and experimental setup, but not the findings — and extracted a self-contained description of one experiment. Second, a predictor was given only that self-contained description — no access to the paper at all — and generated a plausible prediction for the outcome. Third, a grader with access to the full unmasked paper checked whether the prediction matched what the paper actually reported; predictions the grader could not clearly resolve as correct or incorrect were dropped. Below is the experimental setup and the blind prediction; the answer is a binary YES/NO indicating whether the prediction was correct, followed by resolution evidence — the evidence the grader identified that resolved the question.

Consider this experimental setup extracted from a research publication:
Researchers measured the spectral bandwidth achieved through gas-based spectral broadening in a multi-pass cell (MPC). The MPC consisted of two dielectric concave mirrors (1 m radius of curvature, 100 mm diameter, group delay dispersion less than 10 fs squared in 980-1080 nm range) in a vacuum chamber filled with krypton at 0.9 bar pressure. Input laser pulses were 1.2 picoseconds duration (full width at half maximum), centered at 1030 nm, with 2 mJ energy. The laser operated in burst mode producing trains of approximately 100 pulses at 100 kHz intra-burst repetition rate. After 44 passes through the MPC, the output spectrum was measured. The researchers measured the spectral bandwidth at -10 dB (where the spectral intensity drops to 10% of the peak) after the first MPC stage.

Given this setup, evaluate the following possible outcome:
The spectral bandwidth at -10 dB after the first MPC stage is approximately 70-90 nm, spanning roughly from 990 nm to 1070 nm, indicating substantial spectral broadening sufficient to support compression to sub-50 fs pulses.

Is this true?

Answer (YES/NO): YES